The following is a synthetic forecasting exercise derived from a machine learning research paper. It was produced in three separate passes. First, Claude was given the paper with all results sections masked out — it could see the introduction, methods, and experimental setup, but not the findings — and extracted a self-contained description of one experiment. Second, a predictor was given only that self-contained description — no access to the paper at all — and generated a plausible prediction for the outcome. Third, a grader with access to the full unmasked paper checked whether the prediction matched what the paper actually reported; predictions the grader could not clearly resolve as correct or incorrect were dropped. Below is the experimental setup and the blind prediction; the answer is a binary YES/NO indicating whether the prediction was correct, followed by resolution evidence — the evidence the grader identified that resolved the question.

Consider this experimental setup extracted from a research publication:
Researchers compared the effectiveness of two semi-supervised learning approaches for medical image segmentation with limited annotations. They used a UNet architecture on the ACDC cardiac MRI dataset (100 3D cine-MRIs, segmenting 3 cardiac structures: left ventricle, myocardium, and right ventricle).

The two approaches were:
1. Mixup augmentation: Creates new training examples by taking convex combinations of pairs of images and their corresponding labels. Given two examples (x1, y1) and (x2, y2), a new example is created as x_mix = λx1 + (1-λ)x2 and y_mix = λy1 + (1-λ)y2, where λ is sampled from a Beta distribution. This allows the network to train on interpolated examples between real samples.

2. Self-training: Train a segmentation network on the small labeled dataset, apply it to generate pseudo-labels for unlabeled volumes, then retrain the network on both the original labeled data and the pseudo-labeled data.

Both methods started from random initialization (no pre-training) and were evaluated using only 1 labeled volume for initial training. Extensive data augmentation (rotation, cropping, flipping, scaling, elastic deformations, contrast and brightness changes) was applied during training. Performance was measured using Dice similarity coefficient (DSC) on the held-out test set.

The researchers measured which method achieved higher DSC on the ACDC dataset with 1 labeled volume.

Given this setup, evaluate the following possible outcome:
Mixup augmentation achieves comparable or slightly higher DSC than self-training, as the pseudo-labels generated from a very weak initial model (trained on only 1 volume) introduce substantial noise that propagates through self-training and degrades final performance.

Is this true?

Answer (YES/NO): YES